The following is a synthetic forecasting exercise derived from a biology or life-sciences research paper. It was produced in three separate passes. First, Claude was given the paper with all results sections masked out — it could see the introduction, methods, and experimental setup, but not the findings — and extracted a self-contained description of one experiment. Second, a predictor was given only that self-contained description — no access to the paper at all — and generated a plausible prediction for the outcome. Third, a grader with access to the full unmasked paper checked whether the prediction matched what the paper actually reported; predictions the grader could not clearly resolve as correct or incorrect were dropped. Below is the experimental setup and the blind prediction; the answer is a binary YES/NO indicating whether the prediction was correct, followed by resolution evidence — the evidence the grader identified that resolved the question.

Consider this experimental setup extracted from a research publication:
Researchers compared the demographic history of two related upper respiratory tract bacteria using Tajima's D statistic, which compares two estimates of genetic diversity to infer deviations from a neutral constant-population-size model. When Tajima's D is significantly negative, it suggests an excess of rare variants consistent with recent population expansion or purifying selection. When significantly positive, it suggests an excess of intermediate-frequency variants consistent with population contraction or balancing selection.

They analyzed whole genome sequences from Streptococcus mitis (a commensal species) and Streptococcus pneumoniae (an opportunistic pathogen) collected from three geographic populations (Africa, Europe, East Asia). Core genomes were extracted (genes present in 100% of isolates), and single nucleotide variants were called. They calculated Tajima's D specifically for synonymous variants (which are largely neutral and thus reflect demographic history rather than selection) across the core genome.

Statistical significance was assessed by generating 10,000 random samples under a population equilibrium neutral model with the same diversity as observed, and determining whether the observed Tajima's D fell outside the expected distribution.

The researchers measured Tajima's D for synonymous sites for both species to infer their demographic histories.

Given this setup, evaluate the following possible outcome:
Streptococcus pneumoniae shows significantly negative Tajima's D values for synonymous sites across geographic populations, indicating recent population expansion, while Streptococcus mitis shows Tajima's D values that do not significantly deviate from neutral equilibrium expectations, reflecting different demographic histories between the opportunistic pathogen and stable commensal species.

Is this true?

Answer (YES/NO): YES